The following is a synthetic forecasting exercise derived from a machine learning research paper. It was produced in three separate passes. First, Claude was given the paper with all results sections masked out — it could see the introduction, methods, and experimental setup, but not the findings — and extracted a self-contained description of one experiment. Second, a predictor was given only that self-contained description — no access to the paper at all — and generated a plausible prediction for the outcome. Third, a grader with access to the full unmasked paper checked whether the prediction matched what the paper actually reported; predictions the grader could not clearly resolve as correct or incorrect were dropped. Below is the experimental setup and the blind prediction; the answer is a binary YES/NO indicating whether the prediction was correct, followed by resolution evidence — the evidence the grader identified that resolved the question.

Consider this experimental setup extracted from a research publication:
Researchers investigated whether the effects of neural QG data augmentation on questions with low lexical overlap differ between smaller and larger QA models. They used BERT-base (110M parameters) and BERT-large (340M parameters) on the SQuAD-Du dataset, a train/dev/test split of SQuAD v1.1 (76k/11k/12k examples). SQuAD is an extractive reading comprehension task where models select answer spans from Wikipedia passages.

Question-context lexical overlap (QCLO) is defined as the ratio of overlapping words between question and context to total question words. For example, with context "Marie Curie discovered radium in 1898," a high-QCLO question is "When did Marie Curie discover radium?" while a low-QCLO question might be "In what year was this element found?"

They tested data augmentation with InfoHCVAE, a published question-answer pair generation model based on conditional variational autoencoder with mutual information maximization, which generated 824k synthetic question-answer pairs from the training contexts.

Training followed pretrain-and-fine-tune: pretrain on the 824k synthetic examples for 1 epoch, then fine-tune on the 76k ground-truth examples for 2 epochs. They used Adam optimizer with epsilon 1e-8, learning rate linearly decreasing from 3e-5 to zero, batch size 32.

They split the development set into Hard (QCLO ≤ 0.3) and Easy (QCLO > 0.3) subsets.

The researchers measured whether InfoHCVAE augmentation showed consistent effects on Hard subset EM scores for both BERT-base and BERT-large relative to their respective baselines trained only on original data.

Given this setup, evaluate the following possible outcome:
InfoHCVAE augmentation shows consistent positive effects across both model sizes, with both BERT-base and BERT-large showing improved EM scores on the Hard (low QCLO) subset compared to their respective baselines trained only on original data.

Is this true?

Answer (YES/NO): NO